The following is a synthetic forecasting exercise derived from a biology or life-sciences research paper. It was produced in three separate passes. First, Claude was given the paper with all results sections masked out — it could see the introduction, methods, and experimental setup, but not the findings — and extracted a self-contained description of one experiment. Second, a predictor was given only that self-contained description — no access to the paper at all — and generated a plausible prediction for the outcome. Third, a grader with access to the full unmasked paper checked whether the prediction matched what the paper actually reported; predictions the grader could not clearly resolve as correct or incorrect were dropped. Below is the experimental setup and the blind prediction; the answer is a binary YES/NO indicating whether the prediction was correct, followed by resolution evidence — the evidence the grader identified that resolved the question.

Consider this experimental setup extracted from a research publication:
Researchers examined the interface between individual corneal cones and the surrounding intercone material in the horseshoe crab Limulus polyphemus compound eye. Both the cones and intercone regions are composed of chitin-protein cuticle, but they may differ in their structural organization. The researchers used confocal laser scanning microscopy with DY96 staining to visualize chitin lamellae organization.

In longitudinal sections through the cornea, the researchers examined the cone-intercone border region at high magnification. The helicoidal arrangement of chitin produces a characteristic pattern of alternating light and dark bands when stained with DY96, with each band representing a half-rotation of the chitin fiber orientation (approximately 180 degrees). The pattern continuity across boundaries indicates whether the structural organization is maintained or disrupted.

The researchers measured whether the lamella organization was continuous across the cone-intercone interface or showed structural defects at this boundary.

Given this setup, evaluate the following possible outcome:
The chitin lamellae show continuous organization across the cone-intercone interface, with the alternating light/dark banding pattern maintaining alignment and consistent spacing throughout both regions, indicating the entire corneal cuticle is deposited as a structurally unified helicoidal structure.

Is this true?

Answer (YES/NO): NO